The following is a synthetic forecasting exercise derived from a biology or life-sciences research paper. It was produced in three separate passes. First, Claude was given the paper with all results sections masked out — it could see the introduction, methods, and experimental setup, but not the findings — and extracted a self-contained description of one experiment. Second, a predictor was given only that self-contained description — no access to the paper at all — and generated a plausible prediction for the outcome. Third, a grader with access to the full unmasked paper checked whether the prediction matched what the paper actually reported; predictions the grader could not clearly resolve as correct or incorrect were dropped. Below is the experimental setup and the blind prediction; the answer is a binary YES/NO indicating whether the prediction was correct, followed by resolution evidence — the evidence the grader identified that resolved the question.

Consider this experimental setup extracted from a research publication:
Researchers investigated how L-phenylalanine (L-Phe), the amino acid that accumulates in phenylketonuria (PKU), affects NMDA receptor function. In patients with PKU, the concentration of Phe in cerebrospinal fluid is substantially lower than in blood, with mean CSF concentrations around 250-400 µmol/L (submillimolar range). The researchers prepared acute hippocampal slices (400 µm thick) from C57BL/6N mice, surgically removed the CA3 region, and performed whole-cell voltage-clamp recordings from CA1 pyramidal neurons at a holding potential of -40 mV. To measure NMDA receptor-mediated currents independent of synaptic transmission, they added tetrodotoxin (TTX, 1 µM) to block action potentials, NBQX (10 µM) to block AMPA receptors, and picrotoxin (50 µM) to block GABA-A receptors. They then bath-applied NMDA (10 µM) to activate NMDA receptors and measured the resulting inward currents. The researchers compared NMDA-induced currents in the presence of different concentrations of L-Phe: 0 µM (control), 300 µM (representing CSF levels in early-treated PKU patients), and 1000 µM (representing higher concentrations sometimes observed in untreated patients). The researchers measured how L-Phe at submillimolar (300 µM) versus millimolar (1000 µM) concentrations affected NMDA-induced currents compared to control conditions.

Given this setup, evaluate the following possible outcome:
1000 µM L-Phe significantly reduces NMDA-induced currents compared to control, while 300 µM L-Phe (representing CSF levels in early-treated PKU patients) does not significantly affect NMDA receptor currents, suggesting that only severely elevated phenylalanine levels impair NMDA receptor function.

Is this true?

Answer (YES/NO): NO